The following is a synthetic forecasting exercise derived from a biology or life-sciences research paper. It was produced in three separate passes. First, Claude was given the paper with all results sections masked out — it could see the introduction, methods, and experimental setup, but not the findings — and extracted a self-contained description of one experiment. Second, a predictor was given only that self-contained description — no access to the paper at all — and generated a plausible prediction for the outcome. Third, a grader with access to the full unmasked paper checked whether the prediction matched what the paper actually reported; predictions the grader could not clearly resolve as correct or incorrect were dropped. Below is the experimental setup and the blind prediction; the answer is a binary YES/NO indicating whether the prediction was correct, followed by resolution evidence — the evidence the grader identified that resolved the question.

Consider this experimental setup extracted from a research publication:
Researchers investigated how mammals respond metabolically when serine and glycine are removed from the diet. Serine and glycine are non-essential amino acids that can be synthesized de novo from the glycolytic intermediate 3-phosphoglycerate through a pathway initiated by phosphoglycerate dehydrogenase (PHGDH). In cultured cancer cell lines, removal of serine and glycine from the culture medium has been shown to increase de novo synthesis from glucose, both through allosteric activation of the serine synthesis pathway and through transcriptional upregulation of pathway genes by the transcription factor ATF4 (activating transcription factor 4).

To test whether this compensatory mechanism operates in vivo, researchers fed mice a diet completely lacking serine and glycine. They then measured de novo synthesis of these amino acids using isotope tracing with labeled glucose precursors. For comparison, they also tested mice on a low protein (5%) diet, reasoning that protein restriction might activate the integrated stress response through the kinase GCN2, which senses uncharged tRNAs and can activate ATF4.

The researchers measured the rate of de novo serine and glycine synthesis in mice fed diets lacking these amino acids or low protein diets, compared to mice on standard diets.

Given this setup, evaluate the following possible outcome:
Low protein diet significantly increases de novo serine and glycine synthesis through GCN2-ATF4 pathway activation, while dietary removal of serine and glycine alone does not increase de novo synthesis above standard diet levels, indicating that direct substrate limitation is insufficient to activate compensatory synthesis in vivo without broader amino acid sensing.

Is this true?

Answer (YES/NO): NO